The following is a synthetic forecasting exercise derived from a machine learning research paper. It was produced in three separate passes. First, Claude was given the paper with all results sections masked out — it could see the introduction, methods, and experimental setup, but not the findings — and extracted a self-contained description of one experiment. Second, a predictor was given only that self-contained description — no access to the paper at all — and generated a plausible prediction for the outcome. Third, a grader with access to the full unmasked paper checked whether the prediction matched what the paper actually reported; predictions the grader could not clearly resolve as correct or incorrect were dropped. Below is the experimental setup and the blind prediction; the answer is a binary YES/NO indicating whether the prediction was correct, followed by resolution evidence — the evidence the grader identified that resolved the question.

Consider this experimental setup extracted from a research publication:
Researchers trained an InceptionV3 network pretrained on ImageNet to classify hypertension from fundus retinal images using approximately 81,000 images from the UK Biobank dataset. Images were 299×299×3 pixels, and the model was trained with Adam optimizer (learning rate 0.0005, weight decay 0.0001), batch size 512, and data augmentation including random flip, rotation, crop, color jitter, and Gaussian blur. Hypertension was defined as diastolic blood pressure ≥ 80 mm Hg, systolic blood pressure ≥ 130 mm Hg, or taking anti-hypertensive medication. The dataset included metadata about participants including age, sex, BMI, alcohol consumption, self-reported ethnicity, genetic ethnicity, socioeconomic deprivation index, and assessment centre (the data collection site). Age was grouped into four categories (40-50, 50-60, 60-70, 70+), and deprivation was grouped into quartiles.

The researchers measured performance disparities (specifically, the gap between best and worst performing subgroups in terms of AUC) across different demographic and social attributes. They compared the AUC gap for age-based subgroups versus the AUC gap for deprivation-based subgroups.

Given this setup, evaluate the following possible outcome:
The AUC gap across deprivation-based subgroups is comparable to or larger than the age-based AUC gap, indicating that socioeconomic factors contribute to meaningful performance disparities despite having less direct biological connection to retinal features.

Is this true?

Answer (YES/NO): NO